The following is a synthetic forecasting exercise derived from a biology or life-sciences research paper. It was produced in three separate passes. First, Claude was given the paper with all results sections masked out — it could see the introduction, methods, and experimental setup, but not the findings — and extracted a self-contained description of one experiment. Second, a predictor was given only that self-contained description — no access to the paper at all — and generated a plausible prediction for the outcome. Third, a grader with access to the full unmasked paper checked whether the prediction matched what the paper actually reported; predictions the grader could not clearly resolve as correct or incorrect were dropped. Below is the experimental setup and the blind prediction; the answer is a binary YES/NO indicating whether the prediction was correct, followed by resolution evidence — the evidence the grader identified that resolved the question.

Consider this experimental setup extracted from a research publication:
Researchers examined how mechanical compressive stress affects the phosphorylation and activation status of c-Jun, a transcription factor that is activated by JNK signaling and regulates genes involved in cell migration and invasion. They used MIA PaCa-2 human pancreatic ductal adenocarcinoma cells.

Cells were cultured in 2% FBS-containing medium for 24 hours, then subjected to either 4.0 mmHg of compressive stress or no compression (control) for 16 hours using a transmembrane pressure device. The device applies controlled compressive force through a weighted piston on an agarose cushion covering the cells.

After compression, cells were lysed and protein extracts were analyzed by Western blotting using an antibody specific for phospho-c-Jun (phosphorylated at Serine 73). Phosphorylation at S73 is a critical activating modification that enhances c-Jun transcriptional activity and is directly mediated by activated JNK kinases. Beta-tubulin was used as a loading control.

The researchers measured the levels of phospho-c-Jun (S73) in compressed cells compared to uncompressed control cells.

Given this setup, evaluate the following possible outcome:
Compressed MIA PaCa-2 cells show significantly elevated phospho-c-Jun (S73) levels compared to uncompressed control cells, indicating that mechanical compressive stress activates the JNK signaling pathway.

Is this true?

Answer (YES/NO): YES